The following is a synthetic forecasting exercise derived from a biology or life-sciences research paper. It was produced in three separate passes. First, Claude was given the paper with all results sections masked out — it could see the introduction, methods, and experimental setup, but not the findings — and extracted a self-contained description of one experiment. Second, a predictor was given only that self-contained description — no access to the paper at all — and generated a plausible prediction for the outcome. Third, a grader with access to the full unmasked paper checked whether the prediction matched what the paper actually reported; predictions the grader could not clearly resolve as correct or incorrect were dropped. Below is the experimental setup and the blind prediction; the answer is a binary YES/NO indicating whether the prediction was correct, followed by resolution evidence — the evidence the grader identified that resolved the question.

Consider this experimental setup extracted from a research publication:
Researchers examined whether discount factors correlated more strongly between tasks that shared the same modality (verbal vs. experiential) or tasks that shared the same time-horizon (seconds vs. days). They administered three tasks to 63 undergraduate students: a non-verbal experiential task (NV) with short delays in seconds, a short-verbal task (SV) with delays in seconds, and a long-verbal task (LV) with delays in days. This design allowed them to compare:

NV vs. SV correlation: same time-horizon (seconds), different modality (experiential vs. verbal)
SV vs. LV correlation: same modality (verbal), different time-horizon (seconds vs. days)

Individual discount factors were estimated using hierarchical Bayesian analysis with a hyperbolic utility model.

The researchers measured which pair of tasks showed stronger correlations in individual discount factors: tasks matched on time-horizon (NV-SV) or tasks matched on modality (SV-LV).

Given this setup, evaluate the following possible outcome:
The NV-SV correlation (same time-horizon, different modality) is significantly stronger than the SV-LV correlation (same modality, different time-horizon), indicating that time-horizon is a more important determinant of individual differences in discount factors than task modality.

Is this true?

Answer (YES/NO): YES